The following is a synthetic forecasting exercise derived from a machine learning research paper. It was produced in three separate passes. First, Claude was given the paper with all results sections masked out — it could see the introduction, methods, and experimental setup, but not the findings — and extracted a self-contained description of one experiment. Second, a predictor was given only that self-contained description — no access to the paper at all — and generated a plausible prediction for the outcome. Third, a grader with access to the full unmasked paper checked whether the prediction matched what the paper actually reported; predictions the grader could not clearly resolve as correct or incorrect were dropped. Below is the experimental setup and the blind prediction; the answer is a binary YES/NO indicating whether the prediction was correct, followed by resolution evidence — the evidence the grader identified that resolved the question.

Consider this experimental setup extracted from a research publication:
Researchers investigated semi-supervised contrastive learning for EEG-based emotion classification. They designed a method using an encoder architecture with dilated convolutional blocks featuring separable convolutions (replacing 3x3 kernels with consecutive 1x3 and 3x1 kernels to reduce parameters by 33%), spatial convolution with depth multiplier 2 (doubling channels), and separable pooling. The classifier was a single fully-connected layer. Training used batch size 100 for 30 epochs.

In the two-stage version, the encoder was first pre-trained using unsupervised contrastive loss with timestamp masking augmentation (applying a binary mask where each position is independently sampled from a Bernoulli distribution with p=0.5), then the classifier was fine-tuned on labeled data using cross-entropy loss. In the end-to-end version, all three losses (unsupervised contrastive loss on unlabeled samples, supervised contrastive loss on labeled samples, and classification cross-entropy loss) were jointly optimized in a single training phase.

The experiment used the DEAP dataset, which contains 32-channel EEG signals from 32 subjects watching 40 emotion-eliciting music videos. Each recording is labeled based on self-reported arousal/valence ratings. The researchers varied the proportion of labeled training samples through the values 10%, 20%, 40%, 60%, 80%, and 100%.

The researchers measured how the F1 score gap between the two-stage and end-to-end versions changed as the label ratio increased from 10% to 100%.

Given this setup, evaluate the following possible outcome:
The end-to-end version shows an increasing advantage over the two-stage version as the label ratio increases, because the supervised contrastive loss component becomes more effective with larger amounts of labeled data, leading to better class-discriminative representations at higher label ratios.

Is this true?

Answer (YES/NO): YES